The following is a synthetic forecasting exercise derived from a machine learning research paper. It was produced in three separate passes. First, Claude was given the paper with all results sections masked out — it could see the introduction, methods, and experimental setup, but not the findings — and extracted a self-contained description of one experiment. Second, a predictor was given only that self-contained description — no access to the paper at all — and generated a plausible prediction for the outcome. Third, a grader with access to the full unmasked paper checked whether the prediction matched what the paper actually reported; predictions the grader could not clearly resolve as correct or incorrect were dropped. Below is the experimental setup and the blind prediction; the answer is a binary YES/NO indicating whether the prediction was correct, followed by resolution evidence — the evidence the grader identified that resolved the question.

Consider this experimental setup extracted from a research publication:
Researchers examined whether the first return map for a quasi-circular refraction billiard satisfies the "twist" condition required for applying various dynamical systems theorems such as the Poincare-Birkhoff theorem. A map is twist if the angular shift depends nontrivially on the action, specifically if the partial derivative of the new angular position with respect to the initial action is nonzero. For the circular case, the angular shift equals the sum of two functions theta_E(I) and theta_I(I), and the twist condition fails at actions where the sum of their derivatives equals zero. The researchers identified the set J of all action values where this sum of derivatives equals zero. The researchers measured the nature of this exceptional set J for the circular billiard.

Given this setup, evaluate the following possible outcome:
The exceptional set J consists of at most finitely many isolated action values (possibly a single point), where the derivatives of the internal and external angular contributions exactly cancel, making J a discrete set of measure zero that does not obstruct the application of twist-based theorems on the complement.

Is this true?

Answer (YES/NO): YES